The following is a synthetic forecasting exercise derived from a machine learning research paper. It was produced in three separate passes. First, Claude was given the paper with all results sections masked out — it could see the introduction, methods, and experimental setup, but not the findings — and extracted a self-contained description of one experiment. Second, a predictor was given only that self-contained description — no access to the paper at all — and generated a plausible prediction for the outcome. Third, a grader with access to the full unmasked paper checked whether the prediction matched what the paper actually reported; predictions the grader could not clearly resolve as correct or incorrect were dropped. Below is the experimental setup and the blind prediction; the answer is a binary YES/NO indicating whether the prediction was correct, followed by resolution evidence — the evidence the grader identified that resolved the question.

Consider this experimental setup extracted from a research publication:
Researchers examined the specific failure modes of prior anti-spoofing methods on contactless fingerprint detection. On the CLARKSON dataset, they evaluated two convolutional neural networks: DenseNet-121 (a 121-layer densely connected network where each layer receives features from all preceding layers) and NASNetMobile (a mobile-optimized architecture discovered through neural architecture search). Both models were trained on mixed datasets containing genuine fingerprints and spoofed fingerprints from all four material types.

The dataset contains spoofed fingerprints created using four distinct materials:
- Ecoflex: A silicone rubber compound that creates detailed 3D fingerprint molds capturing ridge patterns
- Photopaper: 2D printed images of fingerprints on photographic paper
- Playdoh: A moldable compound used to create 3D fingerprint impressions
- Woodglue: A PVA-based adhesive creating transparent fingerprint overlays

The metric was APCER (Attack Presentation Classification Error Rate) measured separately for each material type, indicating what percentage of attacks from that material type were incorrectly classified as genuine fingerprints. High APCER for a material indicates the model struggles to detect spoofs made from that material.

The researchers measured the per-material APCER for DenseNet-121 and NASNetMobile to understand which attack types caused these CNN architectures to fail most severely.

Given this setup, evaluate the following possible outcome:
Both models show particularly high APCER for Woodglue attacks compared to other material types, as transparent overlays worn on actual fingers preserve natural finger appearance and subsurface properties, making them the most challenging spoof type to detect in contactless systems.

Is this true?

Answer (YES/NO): NO